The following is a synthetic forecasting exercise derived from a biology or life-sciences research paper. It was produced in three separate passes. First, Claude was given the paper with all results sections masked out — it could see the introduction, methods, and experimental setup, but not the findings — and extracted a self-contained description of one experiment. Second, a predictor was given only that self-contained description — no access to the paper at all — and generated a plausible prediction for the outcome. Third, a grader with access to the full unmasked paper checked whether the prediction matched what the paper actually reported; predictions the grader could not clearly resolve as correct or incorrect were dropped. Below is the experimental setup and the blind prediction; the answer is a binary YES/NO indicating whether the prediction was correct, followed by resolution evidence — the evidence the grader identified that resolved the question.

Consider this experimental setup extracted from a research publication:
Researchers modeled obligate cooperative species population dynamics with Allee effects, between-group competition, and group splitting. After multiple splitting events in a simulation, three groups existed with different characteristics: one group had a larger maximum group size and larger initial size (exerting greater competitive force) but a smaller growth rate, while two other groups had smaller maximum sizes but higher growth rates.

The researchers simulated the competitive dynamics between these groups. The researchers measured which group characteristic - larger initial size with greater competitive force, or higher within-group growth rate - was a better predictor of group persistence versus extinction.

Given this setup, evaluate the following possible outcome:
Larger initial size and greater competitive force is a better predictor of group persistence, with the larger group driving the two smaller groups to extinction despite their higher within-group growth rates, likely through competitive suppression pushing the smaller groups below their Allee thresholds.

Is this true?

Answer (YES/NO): NO